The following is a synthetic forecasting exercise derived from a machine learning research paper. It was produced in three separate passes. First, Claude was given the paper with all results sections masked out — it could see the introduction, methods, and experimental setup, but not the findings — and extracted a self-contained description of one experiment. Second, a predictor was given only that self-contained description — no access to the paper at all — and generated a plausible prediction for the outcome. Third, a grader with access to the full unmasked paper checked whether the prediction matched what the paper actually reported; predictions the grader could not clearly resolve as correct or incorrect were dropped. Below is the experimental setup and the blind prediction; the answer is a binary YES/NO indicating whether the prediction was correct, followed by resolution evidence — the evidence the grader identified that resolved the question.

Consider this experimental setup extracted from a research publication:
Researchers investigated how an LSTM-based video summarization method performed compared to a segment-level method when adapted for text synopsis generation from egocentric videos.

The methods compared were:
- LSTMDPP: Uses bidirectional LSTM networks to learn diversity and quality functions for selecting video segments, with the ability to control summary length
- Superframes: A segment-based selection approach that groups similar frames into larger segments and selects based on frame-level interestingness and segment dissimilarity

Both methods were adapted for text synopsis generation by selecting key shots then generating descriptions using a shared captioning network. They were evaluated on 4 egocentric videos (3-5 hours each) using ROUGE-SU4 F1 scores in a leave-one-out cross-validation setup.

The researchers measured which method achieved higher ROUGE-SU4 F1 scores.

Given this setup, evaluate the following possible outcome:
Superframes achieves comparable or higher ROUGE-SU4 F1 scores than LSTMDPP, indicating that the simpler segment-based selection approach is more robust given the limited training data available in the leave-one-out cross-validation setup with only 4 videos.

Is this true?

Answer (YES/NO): YES